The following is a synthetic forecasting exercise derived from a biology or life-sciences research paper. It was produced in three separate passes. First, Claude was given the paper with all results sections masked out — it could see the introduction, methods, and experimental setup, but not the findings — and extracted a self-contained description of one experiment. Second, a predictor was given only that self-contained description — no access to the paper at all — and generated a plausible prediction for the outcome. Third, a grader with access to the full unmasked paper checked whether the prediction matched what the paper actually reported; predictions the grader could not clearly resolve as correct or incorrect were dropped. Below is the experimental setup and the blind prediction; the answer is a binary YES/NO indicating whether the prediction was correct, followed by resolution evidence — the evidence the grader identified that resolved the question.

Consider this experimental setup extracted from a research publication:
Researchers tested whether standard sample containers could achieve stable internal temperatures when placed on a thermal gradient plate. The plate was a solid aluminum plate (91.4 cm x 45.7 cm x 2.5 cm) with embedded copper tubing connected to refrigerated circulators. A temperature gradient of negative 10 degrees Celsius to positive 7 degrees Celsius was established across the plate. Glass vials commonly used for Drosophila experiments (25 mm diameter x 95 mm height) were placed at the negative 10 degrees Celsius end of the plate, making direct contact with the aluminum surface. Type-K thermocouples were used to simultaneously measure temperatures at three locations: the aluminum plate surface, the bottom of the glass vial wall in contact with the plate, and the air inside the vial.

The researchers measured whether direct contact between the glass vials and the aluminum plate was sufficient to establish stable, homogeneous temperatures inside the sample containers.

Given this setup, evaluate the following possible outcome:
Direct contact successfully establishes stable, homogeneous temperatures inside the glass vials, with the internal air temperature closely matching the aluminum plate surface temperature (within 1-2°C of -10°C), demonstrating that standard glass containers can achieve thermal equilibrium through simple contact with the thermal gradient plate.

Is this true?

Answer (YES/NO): NO